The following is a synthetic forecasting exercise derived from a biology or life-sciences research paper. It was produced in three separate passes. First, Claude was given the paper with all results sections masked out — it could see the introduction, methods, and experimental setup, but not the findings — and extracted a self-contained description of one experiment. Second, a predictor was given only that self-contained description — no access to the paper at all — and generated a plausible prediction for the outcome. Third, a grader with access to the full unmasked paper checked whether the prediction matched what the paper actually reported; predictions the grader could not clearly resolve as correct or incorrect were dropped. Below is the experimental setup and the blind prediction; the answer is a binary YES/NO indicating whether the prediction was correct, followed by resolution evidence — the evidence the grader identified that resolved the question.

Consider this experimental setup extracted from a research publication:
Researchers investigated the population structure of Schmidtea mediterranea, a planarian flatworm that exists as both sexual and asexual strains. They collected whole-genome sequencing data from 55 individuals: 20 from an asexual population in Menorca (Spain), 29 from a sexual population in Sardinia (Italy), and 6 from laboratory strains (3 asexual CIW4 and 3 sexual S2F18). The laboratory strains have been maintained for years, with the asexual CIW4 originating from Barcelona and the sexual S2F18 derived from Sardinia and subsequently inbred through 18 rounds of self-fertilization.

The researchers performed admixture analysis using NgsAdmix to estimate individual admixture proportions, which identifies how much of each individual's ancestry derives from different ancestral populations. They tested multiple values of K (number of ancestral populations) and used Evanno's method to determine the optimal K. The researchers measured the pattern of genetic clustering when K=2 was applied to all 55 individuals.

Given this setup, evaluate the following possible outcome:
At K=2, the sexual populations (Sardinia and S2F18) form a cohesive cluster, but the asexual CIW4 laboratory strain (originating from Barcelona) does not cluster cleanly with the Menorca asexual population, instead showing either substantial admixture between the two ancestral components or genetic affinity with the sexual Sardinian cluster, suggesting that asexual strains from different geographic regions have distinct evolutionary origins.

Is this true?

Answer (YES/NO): NO